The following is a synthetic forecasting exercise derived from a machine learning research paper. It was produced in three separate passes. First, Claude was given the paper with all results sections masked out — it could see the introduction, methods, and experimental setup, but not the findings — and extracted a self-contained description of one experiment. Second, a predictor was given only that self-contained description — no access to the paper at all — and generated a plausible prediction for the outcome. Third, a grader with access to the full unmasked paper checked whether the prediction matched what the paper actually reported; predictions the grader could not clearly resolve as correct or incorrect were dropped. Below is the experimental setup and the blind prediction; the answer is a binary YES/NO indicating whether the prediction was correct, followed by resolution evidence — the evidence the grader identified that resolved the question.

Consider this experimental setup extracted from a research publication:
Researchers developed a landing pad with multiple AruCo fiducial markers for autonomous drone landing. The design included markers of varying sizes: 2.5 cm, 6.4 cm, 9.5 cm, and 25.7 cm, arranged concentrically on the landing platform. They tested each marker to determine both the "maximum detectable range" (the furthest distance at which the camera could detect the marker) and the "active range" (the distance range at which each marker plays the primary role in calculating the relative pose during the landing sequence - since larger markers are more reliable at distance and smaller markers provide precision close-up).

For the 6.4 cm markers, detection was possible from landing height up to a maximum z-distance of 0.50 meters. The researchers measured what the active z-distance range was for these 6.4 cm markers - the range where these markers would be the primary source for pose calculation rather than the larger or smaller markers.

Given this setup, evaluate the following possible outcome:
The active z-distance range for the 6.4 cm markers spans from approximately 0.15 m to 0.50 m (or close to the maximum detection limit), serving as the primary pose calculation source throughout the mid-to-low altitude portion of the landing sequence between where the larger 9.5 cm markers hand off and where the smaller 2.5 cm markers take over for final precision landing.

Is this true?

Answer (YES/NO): NO